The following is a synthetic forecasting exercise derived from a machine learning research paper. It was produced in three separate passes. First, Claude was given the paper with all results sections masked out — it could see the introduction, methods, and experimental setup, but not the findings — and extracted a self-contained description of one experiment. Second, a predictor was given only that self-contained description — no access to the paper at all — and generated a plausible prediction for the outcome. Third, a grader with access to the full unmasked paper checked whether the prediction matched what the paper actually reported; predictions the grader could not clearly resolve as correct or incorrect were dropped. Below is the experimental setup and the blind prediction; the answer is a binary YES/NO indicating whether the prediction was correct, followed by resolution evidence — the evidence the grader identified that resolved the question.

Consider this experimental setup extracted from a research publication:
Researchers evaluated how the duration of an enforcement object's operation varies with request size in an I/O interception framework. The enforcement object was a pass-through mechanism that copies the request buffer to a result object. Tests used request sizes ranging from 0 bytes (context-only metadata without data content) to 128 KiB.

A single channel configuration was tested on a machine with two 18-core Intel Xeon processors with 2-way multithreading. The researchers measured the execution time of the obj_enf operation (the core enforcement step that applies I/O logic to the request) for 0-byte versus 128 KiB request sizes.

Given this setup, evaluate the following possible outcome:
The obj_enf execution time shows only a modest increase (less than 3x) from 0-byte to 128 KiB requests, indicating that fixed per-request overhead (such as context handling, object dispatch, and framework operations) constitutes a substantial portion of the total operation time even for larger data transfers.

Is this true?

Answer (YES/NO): NO